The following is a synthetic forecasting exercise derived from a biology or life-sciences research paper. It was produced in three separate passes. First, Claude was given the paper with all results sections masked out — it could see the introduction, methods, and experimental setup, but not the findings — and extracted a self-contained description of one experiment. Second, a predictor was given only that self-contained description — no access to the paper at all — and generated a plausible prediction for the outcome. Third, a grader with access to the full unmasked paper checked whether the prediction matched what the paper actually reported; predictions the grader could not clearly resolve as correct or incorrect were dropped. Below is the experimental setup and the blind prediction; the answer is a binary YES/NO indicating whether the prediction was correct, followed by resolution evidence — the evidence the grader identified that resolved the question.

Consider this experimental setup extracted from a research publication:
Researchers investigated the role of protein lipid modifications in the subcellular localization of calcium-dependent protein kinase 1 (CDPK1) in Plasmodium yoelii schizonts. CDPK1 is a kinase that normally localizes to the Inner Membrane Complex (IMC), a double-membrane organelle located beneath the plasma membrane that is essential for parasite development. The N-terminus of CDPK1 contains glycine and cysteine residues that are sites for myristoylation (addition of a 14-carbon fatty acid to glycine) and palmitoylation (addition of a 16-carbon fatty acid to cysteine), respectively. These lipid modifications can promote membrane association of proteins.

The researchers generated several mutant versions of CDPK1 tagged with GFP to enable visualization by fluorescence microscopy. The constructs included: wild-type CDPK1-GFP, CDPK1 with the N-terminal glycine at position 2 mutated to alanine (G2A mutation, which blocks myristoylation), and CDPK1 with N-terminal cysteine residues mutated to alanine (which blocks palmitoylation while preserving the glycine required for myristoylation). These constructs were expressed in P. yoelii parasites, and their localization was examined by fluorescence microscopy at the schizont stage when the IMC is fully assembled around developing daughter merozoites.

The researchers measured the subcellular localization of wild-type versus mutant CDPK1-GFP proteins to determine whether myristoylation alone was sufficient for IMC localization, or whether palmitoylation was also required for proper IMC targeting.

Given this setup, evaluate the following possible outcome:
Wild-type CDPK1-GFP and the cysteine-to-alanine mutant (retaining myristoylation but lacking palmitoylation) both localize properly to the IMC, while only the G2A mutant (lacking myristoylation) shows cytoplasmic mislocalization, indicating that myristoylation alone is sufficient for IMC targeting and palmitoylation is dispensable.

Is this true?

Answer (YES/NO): NO